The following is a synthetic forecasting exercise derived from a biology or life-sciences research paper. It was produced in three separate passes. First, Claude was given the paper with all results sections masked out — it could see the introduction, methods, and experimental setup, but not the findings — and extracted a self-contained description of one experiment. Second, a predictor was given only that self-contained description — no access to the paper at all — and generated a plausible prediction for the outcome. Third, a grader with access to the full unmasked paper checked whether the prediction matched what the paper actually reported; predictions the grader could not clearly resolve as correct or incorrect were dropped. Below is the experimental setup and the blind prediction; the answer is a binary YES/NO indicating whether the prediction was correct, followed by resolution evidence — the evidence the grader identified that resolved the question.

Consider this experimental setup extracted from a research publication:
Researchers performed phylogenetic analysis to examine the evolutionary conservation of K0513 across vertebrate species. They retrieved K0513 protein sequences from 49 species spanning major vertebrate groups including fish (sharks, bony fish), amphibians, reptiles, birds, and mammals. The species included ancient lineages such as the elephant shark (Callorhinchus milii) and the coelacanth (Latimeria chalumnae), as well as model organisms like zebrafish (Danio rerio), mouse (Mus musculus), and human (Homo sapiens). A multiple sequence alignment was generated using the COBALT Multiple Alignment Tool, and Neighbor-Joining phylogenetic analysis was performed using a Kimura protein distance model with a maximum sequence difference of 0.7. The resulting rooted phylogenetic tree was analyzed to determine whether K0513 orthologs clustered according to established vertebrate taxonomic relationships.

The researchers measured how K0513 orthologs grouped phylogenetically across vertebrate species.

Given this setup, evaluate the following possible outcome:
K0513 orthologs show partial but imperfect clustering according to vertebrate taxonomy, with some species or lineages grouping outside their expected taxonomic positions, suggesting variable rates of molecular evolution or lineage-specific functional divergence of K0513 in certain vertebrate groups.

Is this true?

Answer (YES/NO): NO